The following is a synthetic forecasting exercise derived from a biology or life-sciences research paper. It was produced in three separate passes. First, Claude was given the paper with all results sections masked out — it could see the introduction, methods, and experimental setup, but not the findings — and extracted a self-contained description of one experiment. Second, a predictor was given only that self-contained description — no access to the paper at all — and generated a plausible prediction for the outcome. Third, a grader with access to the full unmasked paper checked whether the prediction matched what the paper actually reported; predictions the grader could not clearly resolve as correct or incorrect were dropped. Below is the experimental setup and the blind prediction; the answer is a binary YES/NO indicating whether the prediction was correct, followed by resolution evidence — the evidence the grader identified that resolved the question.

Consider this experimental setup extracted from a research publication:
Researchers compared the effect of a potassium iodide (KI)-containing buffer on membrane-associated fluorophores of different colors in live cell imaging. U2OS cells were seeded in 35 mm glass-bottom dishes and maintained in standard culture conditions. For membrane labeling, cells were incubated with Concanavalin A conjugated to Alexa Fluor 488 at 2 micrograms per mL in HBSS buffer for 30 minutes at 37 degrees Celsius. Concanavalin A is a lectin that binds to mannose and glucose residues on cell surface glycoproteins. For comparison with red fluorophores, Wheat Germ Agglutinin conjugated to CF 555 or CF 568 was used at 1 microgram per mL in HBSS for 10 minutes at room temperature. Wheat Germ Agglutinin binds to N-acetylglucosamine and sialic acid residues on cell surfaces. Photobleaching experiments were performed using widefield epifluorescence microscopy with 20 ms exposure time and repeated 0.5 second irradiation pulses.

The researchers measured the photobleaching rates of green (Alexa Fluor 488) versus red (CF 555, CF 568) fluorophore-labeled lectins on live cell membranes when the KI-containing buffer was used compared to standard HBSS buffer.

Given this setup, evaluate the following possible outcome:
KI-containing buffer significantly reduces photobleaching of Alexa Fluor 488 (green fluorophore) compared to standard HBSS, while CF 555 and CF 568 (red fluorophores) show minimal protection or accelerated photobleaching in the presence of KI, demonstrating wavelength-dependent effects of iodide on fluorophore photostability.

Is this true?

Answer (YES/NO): YES